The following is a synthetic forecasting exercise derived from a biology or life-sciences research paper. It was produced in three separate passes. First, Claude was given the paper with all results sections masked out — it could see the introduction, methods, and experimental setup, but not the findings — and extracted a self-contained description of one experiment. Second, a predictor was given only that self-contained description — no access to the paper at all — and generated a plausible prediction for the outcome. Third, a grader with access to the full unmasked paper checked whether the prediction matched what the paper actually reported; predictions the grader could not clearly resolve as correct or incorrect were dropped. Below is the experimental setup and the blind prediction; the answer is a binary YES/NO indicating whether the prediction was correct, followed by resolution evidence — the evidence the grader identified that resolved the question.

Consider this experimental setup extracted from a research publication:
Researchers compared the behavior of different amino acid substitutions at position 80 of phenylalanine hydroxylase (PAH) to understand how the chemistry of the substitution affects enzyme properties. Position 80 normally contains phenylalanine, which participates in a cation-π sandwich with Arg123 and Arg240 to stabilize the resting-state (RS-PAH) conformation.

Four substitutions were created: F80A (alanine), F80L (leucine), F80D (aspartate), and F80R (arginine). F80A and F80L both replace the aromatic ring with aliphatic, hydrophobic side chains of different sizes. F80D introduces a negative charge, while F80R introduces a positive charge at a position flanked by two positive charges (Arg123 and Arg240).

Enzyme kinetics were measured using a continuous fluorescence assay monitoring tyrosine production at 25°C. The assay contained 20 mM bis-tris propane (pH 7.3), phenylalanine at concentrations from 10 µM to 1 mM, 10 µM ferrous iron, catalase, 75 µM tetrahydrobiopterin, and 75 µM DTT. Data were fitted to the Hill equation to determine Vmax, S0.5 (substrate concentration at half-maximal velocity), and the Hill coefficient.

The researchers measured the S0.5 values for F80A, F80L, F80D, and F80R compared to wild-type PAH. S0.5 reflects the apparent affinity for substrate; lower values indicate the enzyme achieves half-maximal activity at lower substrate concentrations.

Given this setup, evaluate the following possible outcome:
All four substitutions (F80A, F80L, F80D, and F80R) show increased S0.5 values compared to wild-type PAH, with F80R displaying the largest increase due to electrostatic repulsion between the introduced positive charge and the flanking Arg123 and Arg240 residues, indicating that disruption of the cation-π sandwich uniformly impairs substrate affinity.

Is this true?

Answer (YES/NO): NO